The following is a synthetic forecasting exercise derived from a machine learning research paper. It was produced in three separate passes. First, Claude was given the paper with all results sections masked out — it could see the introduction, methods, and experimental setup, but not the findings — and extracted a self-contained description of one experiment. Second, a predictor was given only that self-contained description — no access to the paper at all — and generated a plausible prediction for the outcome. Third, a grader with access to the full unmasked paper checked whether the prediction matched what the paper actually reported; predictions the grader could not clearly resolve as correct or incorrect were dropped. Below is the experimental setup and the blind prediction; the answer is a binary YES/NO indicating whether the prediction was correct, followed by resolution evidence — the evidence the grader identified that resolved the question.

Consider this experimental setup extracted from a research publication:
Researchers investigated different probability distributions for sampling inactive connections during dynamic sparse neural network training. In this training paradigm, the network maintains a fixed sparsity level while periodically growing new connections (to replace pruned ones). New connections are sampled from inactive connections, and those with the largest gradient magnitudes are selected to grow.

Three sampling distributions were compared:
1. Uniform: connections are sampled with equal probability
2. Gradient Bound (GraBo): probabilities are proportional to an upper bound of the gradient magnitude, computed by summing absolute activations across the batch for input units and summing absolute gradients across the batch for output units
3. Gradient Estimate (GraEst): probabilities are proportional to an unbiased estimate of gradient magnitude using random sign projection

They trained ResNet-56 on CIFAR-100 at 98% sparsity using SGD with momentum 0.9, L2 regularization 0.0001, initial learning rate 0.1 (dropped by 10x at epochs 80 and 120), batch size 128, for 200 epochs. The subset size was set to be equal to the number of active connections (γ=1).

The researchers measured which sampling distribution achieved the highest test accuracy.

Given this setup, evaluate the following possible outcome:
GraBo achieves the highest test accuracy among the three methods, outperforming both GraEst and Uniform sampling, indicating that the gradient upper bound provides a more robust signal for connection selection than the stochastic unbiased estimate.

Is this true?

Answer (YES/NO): NO